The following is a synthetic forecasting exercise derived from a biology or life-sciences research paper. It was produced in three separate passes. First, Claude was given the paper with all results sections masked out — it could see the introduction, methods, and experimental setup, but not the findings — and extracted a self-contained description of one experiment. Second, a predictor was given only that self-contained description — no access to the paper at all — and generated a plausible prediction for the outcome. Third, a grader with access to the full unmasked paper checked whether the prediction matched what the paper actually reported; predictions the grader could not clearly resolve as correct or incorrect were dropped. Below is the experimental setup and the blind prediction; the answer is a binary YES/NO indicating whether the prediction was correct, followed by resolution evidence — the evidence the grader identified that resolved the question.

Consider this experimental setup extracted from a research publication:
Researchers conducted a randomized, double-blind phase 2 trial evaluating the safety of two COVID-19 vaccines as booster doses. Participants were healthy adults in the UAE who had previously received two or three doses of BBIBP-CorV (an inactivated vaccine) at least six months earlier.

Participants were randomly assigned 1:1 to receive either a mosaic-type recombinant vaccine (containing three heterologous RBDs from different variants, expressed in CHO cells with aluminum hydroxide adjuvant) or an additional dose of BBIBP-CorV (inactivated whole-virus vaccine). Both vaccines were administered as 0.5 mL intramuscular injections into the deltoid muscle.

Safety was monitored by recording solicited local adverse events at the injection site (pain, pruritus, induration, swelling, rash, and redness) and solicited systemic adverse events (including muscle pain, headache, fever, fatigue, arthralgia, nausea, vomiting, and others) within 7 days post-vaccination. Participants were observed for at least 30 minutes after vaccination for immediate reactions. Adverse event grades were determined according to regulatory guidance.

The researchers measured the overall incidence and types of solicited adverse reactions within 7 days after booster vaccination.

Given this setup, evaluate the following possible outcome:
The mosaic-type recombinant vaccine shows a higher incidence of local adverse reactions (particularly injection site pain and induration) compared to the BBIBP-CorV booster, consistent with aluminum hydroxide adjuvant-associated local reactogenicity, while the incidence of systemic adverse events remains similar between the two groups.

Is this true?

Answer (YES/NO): NO